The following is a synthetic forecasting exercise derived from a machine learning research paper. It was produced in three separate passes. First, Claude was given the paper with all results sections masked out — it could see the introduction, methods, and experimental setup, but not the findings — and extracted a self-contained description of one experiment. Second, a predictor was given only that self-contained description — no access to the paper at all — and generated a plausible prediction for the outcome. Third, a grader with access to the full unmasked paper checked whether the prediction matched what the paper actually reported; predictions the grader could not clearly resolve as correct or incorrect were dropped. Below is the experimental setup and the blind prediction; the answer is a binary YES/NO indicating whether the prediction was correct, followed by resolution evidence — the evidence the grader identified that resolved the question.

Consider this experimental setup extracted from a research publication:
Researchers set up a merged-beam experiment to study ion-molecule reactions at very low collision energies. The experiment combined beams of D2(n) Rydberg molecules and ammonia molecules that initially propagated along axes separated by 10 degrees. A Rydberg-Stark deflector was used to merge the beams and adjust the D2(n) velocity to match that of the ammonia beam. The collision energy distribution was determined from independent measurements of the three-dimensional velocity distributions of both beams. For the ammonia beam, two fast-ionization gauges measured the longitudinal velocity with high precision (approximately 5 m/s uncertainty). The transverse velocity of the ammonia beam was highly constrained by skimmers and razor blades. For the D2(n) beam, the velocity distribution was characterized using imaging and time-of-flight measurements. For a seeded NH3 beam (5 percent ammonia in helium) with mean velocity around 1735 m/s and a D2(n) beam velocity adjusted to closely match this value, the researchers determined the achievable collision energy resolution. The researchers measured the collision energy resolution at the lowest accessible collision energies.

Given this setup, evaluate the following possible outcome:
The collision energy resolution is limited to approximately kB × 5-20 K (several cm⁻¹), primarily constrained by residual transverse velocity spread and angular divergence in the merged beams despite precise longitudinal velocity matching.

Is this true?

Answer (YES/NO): NO